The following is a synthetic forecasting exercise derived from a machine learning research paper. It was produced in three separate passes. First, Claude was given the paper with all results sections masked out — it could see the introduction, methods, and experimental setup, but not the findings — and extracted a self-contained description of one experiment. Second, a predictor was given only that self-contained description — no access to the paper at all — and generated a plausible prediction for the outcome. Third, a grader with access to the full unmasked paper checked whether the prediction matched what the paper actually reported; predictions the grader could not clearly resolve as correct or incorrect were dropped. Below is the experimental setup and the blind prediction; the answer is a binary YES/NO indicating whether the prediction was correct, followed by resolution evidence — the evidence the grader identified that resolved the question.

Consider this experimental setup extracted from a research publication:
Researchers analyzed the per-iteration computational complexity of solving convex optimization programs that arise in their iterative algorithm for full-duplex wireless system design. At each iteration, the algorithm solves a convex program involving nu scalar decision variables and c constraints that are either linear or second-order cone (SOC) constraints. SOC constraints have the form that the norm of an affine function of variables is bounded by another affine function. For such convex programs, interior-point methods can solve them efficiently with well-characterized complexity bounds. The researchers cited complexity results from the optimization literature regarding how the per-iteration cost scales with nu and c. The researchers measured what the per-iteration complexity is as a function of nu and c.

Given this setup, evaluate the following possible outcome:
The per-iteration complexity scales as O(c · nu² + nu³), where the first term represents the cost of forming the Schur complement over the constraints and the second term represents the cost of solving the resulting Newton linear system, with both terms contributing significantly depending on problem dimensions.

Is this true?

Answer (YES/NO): NO